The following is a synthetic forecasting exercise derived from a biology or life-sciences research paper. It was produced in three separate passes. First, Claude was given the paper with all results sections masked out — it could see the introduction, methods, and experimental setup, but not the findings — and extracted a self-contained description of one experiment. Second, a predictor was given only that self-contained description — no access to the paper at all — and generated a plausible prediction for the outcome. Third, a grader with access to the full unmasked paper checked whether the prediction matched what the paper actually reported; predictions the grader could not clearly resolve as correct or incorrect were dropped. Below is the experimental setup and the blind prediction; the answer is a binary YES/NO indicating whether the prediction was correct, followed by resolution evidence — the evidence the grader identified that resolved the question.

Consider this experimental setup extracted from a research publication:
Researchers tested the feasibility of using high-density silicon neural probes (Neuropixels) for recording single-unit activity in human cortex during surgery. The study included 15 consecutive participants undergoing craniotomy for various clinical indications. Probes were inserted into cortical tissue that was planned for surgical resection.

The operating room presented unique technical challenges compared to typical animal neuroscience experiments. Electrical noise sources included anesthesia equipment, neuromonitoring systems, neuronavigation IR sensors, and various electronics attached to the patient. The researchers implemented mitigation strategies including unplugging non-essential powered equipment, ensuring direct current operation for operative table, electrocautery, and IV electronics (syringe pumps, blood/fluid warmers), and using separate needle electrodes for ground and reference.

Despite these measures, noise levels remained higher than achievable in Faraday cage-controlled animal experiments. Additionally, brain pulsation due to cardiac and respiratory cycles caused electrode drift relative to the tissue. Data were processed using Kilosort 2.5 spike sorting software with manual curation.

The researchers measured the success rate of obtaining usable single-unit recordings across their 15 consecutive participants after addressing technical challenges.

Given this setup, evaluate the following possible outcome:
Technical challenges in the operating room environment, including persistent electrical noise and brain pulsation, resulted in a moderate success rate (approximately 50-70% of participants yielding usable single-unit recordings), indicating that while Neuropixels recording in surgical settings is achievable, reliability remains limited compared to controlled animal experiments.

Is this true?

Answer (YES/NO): YES